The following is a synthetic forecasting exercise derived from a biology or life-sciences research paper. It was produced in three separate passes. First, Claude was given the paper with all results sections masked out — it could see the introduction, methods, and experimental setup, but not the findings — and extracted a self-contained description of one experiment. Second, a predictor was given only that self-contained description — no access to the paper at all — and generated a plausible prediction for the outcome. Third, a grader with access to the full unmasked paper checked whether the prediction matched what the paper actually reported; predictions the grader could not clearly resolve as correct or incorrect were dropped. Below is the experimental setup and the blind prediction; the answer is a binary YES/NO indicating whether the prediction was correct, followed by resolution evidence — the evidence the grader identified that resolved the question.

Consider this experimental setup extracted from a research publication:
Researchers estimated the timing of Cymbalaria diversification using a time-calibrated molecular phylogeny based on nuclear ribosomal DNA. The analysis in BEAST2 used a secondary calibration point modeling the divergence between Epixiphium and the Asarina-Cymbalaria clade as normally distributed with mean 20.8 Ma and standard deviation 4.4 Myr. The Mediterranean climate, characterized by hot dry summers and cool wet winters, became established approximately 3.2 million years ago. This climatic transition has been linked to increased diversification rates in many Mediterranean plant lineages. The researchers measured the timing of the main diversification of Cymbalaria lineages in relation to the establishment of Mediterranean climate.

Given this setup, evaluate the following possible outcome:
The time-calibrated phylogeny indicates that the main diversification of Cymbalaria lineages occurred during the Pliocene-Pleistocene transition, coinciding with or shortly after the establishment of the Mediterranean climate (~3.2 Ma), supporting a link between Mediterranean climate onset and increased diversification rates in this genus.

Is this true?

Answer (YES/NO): NO